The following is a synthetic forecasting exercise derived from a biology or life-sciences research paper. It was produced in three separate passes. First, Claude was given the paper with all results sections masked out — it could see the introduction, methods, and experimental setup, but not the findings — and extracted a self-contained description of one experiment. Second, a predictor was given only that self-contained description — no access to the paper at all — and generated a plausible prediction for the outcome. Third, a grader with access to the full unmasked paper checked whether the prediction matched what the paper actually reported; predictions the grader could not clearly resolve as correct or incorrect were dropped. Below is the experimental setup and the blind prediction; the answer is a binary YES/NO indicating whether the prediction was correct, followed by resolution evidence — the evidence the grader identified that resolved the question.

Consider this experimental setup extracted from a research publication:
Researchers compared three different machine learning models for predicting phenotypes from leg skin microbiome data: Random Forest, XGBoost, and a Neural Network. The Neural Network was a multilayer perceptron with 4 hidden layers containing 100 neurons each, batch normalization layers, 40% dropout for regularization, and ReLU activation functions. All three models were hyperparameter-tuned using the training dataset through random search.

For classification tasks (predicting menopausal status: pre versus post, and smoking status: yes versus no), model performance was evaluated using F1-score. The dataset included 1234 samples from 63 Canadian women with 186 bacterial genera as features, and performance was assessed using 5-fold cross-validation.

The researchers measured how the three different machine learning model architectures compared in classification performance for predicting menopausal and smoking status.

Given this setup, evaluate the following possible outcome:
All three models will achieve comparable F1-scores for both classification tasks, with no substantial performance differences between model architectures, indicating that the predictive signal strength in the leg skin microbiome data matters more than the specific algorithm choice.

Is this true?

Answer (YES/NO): YES